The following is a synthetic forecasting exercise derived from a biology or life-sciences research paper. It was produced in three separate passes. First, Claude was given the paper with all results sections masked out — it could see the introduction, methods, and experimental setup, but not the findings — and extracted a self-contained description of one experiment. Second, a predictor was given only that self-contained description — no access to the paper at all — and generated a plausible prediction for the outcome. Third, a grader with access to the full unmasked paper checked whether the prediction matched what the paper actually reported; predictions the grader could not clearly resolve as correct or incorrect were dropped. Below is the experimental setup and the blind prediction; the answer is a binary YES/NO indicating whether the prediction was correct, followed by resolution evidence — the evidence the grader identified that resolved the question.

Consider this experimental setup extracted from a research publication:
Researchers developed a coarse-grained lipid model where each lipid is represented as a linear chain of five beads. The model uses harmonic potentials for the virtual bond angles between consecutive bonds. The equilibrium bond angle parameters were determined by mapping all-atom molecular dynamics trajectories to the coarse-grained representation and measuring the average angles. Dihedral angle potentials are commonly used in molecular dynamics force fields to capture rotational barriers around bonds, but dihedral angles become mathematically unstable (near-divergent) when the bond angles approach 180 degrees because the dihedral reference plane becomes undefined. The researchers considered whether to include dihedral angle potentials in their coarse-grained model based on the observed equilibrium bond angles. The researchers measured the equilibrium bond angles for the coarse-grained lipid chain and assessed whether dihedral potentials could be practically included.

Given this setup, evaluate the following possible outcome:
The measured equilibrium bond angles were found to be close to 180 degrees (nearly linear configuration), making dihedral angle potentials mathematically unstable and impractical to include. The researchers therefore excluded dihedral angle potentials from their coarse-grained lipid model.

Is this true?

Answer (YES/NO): YES